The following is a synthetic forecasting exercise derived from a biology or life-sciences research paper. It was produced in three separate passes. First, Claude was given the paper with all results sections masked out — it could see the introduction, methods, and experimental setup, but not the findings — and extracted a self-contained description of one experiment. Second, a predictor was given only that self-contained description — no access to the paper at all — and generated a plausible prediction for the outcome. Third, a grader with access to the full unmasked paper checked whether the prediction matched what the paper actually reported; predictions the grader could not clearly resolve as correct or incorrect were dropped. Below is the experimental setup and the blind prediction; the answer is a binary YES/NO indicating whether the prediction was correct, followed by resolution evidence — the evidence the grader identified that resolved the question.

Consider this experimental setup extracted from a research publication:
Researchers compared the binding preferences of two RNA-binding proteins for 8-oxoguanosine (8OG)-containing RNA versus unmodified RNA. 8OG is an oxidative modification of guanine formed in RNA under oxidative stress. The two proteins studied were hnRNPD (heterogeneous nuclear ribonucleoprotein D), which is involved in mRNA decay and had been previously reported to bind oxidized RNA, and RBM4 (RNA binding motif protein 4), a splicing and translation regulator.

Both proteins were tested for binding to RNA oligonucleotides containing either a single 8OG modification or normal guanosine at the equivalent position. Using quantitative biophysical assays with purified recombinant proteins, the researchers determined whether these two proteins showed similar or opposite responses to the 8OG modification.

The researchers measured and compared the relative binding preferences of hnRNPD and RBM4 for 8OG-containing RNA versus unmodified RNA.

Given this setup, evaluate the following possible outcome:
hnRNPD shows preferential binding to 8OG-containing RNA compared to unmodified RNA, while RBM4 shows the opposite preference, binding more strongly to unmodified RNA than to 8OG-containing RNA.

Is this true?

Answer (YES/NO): YES